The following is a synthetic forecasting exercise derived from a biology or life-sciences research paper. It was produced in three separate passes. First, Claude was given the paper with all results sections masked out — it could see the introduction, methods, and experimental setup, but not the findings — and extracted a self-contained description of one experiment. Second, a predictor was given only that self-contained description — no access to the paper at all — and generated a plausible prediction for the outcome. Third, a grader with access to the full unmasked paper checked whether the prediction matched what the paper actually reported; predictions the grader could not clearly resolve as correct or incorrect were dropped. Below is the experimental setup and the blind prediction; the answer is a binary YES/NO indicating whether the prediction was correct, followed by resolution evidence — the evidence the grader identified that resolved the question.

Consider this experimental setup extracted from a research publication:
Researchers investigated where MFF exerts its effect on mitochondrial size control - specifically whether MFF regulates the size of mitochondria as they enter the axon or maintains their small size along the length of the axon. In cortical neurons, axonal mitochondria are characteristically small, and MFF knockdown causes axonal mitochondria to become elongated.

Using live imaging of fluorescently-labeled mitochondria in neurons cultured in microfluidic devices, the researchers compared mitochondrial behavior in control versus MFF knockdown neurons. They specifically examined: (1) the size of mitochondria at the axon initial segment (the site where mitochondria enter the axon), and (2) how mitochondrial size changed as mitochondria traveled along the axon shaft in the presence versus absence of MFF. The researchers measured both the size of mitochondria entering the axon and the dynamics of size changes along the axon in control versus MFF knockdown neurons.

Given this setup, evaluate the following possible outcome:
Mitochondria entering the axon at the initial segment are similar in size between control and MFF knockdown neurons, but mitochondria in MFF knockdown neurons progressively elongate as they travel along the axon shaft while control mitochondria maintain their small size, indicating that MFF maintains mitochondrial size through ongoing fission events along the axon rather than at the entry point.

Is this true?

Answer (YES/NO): NO